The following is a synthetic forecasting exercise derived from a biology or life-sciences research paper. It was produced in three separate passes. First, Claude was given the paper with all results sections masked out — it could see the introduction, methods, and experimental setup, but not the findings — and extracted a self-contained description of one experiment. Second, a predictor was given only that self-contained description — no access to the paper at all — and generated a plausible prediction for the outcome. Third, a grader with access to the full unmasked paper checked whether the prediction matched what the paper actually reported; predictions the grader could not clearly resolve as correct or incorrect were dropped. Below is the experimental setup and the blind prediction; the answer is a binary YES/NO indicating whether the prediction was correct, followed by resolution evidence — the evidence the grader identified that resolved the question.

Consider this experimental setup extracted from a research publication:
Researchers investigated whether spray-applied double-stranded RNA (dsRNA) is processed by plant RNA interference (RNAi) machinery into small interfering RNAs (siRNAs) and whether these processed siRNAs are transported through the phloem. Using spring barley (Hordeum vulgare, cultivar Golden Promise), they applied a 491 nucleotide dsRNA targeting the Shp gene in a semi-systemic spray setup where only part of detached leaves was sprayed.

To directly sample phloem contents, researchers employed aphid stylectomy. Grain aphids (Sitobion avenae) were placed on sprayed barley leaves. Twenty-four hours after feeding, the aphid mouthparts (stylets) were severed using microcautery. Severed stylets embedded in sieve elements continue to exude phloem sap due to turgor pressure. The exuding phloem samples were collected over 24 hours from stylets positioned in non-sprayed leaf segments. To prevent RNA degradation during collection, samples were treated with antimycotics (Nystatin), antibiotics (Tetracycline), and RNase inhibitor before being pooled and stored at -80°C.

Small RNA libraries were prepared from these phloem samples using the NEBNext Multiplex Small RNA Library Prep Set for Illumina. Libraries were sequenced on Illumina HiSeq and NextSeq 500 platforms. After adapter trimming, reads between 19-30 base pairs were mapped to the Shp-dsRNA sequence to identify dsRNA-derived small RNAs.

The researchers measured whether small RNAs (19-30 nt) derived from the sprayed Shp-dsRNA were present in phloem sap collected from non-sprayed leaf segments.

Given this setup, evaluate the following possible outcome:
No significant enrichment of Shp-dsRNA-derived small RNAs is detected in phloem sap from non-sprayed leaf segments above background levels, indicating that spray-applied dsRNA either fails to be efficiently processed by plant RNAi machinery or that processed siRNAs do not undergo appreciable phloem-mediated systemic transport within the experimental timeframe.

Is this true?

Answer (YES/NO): NO